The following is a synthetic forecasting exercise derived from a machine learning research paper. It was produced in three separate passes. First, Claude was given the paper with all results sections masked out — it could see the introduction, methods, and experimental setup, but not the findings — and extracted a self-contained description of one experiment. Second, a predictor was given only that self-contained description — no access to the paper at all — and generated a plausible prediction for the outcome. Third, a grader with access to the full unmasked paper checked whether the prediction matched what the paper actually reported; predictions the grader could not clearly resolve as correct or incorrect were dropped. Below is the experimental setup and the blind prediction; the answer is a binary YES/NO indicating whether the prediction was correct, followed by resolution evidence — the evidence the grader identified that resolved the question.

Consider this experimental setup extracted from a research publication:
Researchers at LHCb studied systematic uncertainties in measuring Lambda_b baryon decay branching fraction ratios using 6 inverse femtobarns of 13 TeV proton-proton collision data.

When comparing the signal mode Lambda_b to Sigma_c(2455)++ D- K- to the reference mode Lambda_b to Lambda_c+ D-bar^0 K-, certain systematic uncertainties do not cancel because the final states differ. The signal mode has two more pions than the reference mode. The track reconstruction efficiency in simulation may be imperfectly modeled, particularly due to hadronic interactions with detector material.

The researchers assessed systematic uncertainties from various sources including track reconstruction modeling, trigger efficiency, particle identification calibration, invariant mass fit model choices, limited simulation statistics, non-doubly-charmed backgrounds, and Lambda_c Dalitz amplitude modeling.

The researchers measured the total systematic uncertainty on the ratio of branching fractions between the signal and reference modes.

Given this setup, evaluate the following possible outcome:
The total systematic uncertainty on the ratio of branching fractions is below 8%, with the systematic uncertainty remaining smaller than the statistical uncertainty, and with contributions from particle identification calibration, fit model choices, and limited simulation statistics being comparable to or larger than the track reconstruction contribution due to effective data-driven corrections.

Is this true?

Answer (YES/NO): NO